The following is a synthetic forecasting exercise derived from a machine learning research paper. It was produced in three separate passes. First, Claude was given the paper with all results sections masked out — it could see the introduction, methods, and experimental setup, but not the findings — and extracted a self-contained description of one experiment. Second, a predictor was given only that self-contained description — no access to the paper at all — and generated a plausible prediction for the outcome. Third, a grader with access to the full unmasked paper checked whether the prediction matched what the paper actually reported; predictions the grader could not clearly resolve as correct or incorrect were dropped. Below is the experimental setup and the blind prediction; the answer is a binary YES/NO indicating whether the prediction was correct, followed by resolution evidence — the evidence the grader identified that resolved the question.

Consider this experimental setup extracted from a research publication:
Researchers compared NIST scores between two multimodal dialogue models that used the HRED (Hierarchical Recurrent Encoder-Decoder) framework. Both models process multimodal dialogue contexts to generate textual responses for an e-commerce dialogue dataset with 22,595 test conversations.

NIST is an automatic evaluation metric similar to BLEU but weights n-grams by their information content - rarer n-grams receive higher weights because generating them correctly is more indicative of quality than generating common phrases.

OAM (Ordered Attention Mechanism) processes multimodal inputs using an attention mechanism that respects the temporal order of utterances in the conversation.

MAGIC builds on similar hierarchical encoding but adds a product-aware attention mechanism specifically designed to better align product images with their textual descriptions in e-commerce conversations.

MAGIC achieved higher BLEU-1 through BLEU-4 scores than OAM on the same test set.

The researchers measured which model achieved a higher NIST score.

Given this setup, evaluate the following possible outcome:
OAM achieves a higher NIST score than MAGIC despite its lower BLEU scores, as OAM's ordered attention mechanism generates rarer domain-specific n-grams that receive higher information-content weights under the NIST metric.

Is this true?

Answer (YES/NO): YES